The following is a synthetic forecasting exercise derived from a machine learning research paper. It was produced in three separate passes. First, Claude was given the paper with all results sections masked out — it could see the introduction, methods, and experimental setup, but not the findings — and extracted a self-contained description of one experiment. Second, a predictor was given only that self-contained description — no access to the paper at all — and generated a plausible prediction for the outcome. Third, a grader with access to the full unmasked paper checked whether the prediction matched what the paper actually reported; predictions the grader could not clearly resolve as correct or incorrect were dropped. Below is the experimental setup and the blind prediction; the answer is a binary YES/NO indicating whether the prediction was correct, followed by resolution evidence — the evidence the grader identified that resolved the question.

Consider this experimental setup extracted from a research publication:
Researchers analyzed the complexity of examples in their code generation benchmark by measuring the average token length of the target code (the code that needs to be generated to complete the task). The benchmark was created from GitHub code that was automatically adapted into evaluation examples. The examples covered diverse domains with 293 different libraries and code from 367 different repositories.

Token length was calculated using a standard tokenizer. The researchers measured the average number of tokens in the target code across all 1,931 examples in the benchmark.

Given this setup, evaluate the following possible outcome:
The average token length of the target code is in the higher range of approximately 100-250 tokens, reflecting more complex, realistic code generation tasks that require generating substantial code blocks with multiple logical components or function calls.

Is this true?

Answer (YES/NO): NO